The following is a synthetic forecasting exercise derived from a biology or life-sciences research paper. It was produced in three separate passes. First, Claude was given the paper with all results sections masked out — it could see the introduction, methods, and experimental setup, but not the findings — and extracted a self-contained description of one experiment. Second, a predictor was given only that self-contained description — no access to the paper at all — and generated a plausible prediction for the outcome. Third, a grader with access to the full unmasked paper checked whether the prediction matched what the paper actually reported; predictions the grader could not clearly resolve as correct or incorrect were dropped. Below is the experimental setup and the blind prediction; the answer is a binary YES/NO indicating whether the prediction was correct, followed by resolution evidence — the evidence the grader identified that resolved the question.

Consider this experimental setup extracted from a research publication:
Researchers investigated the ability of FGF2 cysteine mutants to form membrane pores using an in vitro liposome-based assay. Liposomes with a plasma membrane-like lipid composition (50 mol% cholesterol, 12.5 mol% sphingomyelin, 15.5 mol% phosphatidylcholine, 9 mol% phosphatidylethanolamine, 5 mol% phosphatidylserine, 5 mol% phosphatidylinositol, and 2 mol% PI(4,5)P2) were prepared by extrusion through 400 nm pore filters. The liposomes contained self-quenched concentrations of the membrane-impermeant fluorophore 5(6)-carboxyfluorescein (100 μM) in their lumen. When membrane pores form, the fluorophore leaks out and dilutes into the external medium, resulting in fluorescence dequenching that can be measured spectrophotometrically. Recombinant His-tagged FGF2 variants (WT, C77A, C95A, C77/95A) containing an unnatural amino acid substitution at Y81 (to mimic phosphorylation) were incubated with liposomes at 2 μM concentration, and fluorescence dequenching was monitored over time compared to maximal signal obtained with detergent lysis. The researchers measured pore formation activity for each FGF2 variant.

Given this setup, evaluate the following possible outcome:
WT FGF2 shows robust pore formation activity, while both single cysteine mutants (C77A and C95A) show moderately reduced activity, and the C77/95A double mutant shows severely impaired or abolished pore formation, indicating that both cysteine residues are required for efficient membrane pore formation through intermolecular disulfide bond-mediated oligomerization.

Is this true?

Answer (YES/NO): NO